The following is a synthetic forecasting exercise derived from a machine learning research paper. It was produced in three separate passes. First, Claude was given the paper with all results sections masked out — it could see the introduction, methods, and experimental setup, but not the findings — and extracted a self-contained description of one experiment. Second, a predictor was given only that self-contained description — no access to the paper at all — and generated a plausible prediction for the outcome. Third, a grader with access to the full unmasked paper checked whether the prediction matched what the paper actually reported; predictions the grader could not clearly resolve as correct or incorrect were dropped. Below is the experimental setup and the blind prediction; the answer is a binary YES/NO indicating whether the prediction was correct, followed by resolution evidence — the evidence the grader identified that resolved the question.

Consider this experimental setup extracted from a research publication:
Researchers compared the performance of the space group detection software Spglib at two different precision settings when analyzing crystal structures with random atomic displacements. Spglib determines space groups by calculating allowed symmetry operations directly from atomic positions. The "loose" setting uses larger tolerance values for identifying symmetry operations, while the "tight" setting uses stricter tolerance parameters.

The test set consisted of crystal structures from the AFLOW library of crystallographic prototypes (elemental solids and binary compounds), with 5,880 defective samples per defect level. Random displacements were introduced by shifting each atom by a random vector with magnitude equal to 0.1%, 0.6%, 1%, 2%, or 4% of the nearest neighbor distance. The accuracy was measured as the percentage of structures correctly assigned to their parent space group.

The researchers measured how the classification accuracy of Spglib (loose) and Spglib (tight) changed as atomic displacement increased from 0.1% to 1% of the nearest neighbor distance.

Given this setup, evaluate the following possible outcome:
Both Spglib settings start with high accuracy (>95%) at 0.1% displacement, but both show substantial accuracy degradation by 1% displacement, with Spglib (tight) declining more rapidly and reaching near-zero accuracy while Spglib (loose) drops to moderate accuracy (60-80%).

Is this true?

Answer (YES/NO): NO